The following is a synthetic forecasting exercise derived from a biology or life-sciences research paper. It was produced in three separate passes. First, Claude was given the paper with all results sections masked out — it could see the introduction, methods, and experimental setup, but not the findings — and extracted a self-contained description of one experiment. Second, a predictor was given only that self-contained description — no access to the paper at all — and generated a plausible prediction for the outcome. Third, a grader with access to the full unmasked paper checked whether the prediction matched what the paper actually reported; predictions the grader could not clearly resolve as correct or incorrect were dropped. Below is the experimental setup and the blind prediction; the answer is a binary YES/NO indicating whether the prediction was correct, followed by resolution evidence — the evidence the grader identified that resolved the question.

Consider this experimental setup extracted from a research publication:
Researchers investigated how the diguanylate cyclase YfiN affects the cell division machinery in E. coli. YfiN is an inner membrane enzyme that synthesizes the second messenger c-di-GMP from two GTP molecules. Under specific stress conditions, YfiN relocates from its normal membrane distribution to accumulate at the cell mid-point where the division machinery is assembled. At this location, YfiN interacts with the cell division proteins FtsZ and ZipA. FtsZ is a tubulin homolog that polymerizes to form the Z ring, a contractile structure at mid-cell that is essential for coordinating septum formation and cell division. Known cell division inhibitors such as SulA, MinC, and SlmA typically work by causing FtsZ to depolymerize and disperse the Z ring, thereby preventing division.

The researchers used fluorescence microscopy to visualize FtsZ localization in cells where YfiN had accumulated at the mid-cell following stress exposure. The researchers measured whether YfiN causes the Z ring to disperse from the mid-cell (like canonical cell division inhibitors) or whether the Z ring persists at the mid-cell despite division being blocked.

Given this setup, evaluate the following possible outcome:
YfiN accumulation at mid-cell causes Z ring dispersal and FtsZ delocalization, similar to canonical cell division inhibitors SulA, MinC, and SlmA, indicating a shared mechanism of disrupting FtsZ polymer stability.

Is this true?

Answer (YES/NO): NO